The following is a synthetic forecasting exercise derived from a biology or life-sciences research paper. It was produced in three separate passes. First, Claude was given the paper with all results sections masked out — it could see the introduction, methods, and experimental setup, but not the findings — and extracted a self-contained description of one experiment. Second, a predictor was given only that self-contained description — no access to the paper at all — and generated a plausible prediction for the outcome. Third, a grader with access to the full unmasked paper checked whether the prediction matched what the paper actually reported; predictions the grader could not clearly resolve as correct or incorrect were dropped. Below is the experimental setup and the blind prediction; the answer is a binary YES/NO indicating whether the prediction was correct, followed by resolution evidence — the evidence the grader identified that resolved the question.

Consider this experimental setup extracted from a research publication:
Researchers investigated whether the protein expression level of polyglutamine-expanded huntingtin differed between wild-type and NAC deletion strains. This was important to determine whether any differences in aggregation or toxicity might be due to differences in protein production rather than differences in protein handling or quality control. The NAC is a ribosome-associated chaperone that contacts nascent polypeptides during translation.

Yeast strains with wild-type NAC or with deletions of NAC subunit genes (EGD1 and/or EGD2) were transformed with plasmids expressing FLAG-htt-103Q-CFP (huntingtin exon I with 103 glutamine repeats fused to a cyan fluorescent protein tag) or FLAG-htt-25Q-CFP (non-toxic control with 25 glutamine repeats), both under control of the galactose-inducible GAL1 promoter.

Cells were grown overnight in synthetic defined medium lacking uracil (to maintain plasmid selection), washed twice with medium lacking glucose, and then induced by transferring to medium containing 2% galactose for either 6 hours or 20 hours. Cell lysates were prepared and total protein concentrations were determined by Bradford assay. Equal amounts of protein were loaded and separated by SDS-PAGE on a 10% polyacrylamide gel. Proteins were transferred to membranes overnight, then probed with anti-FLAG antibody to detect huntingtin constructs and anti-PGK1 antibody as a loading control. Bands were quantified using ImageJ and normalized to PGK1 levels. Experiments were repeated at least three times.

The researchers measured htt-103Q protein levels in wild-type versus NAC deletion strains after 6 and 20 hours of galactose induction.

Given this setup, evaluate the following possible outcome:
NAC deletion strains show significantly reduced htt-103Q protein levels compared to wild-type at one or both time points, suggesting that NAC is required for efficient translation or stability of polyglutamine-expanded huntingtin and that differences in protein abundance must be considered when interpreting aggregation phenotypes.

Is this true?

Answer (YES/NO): NO